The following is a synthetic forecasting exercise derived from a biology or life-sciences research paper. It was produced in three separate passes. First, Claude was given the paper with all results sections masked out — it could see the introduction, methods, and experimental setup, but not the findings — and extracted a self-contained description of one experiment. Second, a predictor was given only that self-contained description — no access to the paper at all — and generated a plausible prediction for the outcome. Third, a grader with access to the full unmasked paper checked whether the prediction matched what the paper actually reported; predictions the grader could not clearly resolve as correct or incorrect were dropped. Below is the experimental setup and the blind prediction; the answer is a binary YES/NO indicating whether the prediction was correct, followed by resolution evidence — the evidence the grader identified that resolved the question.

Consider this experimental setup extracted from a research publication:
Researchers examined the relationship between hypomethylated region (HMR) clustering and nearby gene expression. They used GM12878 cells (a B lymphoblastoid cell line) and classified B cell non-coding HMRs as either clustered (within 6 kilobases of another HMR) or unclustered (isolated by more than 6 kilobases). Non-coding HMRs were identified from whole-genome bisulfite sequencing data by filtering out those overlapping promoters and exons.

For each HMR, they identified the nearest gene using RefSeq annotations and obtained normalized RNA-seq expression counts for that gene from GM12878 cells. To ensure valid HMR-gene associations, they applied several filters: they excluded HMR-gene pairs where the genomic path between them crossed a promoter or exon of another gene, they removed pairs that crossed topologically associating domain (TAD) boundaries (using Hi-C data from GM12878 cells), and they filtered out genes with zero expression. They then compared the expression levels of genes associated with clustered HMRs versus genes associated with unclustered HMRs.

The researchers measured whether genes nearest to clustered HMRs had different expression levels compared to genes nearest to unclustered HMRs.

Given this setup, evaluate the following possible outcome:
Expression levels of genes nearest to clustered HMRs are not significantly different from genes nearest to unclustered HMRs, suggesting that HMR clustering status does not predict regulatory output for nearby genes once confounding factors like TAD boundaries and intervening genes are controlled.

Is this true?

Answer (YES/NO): NO